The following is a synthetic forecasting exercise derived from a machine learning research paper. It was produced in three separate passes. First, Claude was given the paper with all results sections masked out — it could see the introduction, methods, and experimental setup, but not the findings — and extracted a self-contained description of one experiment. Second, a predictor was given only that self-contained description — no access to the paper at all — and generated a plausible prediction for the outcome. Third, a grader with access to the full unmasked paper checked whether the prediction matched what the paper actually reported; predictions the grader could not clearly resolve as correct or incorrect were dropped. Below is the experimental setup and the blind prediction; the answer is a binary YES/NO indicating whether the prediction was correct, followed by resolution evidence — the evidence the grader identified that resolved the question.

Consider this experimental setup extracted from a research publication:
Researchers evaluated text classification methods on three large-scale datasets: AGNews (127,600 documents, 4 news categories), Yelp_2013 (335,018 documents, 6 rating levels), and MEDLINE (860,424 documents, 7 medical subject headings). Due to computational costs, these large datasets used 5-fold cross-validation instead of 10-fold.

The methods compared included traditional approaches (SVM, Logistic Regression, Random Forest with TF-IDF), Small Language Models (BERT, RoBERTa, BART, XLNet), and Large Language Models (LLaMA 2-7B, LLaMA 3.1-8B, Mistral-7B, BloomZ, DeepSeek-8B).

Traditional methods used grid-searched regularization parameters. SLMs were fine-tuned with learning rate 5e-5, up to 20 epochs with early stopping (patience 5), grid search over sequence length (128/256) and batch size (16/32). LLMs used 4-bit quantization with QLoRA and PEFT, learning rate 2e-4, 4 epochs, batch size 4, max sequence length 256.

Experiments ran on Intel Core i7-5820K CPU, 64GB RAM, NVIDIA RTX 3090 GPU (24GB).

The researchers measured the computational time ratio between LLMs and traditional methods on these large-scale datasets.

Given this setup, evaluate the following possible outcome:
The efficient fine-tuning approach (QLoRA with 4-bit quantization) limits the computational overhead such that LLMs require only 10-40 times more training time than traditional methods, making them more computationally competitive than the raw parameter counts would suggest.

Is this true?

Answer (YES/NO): NO